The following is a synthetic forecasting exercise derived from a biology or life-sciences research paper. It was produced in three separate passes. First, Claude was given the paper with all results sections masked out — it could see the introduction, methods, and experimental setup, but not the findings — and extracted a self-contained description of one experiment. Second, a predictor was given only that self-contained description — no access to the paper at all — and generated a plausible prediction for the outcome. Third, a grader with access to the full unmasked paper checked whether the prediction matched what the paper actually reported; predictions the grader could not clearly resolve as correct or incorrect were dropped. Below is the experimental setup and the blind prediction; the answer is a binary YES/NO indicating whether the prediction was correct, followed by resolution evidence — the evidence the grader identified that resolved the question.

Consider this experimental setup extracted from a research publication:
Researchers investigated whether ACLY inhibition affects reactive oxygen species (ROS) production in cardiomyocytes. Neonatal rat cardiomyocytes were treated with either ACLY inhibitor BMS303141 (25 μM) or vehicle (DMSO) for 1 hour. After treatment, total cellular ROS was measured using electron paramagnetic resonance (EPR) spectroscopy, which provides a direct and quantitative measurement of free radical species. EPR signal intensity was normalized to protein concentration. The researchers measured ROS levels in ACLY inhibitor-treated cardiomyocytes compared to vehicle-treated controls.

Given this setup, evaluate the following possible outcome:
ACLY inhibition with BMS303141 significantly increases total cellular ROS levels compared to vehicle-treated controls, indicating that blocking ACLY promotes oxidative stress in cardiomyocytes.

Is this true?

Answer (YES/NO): NO